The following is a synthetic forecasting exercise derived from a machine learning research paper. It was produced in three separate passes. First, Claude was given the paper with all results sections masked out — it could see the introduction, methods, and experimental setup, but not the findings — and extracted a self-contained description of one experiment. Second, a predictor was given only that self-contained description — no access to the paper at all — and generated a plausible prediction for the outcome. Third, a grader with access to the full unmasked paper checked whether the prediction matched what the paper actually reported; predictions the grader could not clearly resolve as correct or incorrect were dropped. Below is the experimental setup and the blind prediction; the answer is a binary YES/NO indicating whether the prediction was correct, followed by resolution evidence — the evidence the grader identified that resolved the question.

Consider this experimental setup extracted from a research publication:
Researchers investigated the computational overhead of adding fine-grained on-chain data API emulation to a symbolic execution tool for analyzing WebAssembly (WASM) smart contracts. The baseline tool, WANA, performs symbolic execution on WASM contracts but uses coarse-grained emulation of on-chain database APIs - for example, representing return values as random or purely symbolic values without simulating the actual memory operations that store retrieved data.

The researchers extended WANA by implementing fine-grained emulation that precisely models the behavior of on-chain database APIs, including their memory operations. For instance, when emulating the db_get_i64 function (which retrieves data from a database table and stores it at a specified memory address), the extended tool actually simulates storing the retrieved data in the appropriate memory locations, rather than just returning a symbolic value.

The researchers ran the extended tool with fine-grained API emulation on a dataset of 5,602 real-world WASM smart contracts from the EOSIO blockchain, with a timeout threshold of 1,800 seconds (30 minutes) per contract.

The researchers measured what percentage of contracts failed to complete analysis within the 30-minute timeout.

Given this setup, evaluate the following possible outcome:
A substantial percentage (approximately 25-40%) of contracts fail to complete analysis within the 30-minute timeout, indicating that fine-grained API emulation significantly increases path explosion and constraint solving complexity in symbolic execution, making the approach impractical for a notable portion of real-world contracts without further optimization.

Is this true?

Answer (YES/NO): NO